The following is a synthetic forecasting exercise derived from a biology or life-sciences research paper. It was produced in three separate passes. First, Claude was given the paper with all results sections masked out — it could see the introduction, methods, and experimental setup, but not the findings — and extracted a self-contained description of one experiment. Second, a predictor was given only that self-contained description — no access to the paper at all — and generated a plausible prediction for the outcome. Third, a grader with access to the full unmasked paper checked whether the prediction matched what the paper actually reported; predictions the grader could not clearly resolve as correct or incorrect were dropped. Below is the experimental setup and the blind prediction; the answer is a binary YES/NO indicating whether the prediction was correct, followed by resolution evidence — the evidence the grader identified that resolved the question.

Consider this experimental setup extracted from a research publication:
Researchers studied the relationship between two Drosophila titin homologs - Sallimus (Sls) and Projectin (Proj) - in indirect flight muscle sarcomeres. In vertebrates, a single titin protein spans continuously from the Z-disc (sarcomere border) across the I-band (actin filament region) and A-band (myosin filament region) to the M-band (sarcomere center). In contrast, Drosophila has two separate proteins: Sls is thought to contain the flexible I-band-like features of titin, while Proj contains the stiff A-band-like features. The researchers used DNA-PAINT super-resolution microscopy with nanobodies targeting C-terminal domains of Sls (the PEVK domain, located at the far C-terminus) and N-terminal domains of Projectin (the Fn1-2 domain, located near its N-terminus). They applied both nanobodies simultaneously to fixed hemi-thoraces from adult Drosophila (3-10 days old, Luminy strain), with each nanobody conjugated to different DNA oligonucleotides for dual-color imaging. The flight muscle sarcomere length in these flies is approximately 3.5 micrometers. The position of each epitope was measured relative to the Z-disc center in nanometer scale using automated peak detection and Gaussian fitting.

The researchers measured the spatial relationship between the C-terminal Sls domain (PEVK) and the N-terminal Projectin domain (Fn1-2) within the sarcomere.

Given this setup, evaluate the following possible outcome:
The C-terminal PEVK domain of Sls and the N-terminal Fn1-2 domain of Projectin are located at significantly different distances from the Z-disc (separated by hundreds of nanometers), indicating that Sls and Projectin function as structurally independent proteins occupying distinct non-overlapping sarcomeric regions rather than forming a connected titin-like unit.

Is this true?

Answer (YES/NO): NO